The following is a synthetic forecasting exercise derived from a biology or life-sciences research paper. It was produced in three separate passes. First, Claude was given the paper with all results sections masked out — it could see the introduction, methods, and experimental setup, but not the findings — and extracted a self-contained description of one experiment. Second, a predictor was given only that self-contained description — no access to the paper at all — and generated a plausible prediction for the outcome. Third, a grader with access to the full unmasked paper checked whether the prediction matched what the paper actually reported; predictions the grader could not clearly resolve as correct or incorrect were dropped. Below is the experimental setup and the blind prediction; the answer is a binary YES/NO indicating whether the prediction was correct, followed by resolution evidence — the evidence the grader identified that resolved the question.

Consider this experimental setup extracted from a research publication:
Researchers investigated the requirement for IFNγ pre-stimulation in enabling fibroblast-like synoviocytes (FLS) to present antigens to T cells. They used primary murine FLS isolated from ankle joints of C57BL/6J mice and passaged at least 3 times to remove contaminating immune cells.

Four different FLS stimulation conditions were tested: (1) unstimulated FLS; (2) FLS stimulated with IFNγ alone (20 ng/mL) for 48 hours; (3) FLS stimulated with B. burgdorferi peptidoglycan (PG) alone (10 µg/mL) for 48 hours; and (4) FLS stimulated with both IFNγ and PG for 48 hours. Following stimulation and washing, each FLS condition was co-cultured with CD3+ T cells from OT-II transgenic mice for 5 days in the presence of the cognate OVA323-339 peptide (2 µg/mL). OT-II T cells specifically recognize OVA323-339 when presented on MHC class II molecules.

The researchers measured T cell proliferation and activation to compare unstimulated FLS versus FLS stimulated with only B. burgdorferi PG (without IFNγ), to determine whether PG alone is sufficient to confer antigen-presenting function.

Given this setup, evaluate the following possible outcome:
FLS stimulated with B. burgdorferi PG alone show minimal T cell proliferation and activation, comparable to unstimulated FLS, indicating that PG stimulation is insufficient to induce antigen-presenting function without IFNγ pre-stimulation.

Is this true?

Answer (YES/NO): YES